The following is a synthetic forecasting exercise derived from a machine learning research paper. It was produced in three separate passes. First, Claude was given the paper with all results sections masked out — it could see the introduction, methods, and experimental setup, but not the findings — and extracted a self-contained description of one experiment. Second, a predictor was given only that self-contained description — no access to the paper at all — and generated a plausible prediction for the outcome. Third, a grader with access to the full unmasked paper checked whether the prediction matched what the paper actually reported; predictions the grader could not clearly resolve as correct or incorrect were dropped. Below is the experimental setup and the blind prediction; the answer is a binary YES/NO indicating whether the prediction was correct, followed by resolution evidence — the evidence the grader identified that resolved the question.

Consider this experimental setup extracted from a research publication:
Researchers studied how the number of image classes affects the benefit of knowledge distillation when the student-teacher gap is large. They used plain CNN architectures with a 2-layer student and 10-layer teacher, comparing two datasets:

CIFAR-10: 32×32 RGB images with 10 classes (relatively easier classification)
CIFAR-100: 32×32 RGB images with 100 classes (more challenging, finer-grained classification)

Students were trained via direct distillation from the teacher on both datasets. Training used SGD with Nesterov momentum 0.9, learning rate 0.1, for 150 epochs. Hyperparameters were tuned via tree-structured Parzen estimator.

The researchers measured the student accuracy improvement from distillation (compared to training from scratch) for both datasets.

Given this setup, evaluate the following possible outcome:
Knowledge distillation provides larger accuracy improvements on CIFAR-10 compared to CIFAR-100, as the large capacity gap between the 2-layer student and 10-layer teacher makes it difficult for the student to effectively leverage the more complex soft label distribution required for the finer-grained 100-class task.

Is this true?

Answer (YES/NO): NO